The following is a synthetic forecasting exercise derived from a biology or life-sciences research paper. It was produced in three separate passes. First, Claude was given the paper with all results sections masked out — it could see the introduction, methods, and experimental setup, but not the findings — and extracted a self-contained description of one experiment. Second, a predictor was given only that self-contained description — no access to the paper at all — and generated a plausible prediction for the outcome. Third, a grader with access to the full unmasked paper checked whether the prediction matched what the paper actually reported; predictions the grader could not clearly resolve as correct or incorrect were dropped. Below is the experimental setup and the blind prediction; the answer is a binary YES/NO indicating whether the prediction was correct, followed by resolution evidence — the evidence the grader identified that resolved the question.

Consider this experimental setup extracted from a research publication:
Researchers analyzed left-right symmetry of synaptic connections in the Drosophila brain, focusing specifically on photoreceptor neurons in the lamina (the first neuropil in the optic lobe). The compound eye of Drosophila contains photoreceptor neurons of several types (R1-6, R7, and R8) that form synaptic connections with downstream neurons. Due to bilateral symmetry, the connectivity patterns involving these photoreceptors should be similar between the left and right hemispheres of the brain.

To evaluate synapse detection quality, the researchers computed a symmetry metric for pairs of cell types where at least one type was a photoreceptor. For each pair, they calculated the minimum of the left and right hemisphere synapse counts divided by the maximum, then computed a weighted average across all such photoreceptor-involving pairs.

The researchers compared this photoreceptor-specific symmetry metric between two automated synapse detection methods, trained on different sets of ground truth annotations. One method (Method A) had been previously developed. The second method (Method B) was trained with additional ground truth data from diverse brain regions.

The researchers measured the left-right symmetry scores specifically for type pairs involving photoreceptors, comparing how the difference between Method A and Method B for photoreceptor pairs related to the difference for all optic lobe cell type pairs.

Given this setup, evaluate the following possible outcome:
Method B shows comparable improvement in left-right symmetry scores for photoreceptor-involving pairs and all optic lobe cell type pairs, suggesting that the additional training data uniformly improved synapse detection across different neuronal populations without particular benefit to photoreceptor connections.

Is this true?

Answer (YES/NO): NO